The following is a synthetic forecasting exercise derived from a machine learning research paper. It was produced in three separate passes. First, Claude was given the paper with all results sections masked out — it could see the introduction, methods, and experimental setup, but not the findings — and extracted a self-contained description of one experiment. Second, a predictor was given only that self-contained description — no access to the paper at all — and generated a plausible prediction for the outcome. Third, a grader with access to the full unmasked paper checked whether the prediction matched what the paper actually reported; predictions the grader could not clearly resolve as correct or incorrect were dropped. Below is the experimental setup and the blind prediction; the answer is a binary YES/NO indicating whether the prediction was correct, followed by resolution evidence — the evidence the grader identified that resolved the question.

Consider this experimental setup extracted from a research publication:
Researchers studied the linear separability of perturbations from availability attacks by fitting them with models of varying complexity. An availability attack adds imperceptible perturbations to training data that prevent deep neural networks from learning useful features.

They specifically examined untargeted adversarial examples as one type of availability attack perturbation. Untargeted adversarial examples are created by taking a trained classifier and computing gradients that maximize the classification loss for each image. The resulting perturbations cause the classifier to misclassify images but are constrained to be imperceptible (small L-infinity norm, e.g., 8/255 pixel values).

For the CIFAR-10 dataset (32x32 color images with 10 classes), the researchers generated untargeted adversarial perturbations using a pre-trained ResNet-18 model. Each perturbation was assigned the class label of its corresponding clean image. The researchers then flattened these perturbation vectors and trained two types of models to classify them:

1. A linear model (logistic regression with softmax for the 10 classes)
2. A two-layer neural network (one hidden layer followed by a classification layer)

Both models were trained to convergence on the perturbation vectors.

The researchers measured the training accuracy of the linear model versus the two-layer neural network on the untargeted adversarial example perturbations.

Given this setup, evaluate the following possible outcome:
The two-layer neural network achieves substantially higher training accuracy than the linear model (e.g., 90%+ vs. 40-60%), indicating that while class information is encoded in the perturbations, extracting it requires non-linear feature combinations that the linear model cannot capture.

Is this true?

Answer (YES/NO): NO